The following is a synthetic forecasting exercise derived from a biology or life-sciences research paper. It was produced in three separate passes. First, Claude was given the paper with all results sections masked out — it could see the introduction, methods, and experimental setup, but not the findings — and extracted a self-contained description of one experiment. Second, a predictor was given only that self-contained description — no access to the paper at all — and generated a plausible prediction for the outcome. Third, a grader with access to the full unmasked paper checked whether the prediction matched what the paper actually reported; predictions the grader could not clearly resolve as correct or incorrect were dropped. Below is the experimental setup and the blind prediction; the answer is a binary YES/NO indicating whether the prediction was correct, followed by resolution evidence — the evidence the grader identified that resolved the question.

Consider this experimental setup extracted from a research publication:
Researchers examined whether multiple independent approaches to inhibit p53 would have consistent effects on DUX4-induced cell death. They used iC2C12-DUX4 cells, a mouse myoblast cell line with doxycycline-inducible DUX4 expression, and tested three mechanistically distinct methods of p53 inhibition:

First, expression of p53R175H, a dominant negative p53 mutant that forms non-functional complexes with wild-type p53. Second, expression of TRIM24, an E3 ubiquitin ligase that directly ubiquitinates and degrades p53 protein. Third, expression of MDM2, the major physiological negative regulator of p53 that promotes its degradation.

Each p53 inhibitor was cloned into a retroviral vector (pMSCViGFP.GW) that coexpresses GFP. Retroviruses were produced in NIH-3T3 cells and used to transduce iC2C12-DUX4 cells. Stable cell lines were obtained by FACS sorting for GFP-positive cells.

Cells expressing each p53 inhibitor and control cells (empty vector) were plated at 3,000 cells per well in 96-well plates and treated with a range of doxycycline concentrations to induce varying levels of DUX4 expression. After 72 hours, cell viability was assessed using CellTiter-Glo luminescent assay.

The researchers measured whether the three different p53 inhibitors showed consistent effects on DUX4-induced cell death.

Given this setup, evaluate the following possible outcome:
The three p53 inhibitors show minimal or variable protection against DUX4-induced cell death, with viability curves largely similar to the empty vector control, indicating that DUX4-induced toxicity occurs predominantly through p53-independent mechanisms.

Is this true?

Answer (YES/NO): YES